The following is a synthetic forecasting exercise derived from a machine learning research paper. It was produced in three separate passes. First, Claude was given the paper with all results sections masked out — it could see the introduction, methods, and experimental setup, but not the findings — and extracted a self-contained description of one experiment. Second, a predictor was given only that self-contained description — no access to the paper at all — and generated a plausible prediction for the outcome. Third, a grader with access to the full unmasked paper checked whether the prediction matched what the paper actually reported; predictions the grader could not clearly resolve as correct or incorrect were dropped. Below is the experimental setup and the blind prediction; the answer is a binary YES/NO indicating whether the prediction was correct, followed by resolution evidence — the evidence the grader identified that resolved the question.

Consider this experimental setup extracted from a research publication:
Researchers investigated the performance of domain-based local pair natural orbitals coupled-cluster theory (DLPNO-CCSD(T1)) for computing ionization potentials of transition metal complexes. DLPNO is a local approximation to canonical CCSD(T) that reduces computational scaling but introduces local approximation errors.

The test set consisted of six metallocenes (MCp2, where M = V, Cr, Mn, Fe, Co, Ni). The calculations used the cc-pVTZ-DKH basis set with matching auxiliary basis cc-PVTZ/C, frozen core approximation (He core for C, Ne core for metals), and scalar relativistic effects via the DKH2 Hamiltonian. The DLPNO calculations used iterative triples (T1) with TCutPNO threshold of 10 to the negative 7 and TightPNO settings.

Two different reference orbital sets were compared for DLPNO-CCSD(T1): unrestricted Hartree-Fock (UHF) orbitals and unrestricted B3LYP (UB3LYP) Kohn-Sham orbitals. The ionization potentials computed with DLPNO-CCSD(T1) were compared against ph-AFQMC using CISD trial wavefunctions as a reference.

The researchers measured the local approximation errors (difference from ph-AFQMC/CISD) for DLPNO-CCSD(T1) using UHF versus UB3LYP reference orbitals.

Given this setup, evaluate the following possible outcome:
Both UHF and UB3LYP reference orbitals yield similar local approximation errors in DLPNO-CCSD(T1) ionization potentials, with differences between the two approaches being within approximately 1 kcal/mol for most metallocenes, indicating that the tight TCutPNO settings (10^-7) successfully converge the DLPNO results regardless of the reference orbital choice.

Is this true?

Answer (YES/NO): NO